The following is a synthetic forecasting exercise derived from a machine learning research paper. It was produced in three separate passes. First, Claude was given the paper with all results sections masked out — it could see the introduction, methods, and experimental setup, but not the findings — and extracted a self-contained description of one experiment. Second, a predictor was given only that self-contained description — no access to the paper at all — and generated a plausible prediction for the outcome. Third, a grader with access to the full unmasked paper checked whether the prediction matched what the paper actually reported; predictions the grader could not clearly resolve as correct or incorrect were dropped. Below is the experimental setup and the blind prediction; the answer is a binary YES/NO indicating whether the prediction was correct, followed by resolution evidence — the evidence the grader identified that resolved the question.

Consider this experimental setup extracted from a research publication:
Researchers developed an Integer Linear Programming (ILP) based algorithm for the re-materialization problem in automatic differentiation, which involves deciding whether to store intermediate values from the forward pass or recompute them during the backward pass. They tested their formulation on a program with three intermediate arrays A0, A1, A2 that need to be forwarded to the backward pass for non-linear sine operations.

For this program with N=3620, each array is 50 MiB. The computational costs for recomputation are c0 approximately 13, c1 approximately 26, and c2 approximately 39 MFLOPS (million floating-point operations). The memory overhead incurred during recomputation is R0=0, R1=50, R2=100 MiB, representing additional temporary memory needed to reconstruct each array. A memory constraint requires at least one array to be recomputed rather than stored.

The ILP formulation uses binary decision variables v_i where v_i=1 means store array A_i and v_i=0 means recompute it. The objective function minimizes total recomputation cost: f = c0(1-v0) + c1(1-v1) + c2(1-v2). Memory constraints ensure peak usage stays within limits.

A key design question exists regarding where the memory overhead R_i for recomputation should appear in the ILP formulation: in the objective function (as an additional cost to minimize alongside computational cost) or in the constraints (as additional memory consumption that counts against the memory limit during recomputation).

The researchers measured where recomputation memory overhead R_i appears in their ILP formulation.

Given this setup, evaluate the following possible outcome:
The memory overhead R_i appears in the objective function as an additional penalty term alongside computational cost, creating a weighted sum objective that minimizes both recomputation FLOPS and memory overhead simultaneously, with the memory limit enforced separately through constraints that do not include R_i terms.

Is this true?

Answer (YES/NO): NO